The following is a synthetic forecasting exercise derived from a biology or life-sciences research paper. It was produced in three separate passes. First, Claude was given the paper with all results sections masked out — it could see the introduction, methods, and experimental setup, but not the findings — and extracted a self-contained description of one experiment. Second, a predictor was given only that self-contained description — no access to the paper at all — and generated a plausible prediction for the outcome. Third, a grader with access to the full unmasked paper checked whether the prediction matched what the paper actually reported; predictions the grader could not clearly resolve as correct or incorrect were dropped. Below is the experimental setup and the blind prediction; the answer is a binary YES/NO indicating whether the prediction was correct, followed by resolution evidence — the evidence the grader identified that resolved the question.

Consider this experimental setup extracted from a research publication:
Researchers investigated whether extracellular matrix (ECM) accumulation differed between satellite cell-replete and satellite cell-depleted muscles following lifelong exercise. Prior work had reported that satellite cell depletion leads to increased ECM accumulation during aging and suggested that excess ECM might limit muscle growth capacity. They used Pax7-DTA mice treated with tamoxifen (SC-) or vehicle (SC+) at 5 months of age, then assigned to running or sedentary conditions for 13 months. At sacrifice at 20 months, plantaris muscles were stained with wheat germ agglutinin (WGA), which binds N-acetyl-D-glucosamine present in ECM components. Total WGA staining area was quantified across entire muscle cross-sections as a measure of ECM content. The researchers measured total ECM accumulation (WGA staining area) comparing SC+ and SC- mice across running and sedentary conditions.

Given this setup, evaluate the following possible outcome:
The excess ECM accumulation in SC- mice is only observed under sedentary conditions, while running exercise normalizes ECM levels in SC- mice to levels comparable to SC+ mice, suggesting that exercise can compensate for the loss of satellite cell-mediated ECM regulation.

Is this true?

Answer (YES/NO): NO